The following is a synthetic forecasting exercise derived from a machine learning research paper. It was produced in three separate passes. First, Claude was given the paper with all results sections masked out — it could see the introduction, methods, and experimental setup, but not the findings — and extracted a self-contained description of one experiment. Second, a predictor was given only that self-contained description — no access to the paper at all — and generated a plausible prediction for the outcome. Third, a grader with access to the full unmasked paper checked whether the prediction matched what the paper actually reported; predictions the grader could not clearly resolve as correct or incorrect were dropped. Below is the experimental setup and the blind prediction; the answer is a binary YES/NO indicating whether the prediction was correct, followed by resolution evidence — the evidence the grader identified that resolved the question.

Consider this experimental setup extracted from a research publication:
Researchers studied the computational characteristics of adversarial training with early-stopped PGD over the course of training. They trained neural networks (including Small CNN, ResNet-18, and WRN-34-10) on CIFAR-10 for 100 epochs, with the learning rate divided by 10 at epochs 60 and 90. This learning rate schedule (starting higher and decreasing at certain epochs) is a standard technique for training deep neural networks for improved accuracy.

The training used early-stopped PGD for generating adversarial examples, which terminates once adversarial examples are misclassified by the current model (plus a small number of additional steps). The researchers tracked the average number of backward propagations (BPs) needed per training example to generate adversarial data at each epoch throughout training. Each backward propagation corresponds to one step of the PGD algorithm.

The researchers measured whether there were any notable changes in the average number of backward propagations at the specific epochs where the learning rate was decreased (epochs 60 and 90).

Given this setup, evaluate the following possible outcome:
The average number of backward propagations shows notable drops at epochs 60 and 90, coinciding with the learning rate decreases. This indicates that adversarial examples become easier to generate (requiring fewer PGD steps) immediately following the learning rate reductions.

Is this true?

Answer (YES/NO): NO